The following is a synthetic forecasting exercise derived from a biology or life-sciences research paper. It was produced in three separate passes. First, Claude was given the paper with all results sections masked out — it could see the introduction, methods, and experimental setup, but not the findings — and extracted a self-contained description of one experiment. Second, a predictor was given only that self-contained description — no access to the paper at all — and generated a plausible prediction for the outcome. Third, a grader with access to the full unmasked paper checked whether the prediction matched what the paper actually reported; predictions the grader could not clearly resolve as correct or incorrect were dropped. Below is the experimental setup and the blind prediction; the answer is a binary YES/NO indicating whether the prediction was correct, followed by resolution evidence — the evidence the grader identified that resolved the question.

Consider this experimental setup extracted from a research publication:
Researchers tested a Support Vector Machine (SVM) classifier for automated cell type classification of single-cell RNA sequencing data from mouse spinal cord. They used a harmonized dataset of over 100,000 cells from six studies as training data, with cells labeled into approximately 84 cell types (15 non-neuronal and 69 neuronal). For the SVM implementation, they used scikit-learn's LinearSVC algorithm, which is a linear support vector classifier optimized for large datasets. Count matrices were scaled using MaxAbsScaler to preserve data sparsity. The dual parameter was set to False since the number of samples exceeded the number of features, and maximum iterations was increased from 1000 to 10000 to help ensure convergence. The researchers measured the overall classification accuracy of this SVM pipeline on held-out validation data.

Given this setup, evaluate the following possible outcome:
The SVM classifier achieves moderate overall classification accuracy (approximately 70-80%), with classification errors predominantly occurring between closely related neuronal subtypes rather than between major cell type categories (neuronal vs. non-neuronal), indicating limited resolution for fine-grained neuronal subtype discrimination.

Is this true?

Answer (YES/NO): NO